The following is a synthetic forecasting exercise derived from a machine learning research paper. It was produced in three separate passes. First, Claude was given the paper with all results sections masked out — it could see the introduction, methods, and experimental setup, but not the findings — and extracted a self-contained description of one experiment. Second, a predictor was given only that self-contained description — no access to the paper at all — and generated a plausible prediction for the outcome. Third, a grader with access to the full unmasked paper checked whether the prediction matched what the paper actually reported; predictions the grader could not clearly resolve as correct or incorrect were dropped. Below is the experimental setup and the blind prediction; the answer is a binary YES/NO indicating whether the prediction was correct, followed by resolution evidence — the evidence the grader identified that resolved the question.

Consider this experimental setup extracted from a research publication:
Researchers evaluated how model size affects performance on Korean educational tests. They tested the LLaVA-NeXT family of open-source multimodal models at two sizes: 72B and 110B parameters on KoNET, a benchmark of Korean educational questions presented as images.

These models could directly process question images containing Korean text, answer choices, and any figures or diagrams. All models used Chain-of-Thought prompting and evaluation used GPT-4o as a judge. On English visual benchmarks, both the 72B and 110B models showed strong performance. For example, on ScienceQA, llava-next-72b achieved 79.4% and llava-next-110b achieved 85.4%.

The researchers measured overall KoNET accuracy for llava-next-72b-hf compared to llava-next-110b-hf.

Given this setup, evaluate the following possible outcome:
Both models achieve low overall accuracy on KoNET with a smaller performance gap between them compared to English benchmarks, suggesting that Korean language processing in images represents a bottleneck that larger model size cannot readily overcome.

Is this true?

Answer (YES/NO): NO